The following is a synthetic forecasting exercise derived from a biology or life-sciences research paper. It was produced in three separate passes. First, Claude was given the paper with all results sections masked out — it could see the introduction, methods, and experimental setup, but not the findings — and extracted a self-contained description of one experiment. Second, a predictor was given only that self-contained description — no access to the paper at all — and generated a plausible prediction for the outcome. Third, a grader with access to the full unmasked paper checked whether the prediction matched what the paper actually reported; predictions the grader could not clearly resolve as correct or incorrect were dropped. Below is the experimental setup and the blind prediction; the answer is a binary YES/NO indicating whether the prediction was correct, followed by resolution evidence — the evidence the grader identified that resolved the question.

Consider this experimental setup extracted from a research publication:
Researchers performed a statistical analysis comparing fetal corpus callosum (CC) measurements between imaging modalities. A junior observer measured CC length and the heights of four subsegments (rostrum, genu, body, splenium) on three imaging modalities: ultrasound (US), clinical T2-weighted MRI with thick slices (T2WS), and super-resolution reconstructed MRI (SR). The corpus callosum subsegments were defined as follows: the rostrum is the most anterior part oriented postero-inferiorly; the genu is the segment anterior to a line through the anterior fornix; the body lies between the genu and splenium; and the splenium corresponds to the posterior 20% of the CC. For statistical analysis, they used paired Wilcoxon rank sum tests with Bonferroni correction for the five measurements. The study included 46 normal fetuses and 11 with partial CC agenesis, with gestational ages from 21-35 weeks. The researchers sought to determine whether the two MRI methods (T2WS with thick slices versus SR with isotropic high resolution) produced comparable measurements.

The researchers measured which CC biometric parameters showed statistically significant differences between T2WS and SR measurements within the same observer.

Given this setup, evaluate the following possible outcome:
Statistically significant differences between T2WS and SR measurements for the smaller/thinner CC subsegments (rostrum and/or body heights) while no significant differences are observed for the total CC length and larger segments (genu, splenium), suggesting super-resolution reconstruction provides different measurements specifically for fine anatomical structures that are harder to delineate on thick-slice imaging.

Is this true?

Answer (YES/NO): NO